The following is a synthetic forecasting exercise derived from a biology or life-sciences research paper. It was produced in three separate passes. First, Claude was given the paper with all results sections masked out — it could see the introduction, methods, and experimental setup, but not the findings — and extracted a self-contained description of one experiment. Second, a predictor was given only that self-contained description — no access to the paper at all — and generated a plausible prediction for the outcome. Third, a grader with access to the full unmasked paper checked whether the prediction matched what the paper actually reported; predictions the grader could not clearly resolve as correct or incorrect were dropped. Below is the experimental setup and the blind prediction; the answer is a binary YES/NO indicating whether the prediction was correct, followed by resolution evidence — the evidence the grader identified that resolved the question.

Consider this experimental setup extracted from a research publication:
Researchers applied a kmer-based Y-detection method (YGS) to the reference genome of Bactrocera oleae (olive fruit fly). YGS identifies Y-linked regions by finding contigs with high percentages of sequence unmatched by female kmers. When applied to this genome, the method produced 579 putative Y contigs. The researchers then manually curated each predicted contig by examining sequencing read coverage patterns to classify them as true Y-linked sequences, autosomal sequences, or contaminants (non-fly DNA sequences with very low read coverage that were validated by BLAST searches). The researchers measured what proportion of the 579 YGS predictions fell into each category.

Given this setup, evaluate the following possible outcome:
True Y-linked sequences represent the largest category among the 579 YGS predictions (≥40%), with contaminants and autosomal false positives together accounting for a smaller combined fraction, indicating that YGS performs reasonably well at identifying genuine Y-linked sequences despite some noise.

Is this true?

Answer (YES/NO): NO